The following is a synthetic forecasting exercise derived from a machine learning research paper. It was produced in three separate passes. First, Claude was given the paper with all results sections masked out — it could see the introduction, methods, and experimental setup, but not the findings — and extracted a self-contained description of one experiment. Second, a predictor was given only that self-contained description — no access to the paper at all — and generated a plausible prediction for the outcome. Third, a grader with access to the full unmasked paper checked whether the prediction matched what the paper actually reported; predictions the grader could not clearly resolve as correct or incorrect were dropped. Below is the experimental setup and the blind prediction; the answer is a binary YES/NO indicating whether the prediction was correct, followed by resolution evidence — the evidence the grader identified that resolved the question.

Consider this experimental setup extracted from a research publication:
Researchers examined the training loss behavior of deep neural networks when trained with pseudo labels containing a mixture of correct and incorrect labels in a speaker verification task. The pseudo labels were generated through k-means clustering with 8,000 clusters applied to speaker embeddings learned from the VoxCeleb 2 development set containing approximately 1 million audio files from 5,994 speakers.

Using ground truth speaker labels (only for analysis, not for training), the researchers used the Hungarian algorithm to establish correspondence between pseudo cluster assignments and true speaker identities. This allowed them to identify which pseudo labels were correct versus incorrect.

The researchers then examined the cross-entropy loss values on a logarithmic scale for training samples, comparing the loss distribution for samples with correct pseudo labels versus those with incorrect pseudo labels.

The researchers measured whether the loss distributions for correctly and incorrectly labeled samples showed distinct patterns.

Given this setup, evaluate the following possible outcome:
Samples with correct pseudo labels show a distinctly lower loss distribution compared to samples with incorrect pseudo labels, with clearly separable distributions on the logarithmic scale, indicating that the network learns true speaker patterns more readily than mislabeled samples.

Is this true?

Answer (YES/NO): YES